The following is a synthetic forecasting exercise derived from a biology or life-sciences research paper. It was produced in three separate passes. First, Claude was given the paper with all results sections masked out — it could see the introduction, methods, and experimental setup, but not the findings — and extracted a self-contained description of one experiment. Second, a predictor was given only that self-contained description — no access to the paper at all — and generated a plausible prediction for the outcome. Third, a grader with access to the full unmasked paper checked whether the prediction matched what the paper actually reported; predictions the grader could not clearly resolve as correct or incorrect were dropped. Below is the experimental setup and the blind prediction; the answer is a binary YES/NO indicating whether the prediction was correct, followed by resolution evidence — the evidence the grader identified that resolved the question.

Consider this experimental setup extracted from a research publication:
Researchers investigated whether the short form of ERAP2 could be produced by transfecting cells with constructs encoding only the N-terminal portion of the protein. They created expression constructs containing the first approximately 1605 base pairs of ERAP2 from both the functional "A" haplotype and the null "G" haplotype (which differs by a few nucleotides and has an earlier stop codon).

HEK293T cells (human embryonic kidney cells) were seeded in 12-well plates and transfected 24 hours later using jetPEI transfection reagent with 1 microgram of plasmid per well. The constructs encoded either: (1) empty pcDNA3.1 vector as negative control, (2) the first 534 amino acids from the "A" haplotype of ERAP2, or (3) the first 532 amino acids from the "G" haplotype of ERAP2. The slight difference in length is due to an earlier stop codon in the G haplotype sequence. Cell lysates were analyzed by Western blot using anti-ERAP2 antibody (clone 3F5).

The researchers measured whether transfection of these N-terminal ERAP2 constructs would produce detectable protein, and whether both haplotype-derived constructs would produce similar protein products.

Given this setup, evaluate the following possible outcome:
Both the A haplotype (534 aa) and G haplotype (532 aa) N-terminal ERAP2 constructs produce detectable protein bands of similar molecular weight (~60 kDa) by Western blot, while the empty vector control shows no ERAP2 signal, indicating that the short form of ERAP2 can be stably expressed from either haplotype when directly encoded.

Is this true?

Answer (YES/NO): NO